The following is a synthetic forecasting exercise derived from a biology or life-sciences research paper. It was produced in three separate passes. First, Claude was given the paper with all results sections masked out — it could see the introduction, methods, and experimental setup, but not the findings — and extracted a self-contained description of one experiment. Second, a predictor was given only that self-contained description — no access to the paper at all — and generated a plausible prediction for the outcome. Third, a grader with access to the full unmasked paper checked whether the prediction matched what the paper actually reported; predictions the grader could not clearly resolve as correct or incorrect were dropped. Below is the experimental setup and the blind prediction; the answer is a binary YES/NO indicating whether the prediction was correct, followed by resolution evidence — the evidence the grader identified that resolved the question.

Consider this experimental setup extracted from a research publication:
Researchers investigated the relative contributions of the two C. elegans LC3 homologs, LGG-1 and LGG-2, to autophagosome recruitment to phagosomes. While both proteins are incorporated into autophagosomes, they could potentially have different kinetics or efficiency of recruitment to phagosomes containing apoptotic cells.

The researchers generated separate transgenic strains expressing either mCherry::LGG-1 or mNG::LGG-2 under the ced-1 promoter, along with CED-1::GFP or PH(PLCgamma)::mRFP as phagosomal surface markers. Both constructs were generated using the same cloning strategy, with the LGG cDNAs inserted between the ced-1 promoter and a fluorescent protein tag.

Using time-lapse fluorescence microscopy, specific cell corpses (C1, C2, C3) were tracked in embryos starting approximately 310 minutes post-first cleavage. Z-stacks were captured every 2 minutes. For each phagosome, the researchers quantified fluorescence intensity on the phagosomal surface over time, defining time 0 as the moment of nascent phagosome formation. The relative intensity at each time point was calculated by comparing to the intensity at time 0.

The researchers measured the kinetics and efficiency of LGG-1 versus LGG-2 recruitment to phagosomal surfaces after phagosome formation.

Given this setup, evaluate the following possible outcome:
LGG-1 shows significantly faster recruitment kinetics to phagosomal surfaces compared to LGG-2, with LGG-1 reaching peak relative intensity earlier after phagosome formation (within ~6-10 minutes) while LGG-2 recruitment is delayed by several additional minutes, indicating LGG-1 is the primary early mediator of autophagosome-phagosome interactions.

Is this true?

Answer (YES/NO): NO